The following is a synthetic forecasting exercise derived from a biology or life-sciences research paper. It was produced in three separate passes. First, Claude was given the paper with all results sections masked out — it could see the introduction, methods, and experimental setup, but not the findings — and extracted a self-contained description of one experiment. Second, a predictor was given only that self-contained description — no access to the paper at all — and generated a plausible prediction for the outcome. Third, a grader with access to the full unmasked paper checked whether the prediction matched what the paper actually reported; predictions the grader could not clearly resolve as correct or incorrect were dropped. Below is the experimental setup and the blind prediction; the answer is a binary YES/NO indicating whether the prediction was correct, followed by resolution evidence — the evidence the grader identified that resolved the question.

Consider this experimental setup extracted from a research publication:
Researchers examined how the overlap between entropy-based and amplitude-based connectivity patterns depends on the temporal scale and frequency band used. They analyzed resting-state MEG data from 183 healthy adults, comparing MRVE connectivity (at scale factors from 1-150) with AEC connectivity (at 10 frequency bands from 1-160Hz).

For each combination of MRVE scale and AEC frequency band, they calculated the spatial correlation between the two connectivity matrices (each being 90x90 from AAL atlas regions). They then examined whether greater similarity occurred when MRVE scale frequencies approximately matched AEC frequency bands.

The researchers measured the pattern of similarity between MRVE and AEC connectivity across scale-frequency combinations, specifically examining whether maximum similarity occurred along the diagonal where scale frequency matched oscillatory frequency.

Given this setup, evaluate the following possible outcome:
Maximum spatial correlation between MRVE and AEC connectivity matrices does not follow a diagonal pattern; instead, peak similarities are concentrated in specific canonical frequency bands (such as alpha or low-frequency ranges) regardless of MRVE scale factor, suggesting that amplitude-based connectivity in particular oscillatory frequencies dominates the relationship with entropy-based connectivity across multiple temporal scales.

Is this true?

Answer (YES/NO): NO